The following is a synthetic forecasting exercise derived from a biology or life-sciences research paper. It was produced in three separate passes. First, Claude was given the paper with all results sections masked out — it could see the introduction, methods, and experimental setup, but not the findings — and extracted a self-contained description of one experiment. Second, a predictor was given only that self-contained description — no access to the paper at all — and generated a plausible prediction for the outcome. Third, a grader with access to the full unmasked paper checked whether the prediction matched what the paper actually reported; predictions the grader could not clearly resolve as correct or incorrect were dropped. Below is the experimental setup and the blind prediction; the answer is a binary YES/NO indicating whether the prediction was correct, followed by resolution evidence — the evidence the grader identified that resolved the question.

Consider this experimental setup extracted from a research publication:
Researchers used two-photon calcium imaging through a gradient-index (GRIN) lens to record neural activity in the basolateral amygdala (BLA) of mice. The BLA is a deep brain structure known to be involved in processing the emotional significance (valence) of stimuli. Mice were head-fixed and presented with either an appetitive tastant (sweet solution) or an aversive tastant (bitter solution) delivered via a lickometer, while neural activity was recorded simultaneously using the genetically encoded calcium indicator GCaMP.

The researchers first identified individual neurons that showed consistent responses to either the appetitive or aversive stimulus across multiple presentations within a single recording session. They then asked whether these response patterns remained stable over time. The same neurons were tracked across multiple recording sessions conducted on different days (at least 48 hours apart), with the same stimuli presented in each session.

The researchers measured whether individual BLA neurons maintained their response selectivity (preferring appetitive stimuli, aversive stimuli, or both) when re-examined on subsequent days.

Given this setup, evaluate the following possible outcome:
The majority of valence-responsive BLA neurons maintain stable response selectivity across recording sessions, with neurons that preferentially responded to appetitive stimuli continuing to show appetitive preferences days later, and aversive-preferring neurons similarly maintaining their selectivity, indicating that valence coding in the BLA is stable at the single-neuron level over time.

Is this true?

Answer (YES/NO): YES